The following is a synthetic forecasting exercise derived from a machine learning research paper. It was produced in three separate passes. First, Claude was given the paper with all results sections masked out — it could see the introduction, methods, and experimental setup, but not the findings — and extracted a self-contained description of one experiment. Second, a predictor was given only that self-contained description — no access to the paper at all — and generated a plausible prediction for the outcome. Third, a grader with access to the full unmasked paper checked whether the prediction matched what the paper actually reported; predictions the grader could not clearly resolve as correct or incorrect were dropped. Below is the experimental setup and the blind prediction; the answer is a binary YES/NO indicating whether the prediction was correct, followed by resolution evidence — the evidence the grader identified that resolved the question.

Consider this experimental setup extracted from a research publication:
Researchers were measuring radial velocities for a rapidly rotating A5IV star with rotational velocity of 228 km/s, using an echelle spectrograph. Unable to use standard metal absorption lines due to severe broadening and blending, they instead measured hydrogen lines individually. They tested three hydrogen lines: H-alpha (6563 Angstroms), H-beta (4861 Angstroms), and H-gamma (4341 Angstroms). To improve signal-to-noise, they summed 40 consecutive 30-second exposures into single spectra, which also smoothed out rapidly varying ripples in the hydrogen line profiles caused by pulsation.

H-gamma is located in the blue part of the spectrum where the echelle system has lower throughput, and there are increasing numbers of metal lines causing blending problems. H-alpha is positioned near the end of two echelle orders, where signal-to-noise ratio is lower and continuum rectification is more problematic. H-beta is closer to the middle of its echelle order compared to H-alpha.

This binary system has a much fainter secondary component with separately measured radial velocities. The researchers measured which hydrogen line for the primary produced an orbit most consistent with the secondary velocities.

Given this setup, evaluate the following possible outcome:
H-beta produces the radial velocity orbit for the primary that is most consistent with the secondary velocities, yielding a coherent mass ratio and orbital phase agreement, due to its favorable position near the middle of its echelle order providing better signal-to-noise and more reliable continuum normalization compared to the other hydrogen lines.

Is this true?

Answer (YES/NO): YES